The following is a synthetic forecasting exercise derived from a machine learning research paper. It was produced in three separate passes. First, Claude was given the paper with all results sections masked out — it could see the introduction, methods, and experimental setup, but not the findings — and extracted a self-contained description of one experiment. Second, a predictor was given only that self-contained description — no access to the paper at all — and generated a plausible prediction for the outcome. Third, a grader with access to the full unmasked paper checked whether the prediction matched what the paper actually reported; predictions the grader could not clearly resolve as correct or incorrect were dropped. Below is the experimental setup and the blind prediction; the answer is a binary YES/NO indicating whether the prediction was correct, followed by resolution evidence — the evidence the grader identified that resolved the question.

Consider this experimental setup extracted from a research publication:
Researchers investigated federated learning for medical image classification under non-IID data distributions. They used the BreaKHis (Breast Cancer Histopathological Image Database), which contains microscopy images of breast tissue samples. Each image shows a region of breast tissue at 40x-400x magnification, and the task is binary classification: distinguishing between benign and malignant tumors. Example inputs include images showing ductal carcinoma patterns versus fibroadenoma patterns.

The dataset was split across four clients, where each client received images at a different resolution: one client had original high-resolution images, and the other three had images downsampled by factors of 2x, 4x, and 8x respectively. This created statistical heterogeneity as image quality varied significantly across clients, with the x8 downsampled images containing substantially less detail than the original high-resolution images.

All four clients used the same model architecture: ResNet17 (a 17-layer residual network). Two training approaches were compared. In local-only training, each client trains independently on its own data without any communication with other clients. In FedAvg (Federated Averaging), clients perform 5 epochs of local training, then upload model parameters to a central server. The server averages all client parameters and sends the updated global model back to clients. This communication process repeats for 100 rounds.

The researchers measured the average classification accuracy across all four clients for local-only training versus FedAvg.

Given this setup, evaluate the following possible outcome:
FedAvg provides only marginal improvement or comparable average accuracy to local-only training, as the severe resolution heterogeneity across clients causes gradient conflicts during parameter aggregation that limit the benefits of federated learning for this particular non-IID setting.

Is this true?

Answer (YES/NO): NO